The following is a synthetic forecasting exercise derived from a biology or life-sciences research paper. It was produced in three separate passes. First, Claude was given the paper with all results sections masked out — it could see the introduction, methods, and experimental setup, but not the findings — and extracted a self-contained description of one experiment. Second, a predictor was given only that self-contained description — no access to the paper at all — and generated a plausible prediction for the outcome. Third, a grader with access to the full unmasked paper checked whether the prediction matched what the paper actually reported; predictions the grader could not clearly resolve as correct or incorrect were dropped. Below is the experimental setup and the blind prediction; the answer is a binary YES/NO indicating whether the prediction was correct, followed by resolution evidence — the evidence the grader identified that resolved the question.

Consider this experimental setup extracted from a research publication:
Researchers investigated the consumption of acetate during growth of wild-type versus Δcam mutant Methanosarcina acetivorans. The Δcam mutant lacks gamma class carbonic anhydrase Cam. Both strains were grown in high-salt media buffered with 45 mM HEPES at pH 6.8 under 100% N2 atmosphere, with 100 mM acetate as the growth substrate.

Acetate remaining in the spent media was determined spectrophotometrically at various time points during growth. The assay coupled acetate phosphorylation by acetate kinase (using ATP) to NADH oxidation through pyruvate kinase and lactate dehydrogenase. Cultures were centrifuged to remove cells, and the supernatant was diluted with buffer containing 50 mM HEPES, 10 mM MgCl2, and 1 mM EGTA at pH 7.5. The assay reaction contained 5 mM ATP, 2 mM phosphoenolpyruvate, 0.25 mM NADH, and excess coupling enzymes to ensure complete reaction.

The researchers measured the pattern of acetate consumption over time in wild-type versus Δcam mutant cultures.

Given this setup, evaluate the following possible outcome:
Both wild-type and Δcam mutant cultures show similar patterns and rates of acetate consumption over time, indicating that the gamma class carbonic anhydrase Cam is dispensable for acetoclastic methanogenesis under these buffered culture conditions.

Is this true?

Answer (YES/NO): NO